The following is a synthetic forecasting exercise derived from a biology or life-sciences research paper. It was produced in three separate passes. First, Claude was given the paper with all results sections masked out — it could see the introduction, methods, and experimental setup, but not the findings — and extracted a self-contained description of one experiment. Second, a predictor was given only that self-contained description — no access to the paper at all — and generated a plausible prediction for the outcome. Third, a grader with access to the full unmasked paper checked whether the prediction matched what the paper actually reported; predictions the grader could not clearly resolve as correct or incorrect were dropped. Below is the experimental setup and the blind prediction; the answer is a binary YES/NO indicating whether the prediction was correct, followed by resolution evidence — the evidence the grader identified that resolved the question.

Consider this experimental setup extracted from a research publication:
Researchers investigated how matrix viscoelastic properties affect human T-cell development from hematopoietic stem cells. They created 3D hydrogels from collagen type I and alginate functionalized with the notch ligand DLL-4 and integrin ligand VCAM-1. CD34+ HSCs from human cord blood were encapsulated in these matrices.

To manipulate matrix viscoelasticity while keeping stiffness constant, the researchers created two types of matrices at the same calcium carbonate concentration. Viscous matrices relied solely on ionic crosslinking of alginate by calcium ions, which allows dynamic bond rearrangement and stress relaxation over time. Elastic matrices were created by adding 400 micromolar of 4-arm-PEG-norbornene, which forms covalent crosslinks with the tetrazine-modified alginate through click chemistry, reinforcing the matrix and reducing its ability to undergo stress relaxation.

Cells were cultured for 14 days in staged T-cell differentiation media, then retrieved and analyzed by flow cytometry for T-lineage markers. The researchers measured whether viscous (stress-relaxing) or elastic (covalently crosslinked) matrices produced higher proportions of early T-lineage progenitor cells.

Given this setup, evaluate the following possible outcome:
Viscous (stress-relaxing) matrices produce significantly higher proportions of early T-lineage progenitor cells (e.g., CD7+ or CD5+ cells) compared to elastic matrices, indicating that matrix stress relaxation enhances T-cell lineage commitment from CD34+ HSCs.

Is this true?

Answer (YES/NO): YES